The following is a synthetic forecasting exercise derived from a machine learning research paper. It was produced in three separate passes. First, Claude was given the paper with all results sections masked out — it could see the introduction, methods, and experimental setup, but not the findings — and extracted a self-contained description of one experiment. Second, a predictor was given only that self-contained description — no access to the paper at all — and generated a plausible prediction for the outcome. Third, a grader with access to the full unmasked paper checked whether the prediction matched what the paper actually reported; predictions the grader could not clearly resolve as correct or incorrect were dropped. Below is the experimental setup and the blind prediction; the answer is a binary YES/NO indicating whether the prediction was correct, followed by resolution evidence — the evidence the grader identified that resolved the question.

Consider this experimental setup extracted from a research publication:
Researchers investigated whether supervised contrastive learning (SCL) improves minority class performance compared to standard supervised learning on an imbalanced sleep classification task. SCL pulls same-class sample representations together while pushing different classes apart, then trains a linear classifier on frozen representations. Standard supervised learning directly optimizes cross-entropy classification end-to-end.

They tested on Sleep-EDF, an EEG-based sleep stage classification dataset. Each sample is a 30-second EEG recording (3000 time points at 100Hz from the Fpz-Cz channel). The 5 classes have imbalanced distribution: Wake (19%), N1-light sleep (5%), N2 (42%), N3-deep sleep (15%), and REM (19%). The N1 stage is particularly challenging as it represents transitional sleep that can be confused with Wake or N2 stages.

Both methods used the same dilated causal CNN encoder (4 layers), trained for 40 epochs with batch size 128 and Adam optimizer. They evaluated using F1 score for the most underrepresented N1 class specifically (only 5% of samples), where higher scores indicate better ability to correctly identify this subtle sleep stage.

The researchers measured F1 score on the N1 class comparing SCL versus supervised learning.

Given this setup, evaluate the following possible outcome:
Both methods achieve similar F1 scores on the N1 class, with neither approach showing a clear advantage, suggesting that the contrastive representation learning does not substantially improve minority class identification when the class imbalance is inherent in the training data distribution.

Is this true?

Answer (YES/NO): NO